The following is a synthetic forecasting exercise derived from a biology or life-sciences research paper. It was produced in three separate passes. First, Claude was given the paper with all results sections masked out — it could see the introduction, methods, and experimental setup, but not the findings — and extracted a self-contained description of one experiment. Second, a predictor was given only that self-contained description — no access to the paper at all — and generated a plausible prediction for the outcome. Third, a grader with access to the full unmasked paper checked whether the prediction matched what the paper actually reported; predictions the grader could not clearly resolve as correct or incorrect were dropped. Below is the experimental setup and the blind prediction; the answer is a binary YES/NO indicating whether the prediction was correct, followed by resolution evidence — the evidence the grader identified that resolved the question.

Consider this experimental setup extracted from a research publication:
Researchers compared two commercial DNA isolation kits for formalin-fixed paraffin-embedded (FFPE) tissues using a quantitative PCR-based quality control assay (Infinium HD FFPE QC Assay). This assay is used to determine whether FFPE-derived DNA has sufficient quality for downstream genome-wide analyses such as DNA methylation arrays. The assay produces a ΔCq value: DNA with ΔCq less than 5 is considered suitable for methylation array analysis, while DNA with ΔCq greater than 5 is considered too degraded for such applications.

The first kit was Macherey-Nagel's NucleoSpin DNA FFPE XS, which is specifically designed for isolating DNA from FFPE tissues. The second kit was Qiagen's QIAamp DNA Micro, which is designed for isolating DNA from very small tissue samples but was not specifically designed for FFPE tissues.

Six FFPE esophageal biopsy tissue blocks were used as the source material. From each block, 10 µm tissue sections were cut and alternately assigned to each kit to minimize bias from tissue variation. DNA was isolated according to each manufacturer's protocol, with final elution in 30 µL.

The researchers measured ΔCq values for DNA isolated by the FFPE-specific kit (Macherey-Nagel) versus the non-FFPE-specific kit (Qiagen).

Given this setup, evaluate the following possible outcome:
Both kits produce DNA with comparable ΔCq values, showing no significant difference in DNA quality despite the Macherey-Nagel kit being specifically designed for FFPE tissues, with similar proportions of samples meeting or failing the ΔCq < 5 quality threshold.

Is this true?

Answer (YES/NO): NO